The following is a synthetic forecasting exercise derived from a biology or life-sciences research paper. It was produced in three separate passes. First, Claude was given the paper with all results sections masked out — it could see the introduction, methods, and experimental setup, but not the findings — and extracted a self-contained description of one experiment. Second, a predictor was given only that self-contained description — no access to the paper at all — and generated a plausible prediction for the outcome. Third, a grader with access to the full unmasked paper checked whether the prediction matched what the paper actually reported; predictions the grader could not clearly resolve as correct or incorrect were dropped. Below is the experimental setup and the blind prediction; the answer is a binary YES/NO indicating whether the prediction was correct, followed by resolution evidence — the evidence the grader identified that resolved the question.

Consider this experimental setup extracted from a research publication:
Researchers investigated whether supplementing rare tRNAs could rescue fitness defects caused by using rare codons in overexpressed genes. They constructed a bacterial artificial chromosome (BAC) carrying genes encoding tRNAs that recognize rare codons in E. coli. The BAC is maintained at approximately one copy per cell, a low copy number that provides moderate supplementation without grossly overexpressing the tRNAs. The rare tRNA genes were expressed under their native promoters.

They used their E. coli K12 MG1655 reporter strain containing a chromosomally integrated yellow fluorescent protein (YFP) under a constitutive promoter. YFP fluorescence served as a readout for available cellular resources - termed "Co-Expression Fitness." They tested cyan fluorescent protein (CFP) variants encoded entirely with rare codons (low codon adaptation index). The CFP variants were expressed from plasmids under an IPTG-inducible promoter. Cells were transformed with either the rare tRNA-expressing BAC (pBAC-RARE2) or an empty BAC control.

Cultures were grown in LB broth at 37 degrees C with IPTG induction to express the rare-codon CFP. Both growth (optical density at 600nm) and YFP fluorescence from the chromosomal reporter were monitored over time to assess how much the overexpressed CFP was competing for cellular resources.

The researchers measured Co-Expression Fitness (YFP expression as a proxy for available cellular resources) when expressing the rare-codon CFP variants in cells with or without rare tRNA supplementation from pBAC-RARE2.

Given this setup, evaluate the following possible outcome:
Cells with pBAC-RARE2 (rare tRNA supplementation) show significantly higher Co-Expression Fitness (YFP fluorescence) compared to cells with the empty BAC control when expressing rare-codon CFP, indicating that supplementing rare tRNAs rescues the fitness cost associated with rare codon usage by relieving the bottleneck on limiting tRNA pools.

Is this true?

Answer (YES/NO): YES